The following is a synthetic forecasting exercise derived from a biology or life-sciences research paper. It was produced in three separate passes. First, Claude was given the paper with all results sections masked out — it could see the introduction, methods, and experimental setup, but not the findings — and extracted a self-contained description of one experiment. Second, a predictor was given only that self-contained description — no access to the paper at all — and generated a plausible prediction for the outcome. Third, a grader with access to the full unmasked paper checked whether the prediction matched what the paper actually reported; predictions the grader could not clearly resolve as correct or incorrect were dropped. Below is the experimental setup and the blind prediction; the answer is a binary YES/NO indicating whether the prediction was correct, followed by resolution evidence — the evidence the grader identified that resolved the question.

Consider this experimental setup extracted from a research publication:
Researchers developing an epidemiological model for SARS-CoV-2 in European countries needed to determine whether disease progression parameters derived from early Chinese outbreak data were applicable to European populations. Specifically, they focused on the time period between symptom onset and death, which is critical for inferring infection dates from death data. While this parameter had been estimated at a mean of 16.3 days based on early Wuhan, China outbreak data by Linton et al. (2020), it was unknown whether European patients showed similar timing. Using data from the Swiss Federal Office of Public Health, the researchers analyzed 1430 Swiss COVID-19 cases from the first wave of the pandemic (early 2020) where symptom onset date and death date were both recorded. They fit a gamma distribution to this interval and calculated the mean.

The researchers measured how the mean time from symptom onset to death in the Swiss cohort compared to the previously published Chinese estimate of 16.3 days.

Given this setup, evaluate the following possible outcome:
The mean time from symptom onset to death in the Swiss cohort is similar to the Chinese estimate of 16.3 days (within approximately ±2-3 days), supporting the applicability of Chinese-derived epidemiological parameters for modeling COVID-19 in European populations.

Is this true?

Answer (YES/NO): YES